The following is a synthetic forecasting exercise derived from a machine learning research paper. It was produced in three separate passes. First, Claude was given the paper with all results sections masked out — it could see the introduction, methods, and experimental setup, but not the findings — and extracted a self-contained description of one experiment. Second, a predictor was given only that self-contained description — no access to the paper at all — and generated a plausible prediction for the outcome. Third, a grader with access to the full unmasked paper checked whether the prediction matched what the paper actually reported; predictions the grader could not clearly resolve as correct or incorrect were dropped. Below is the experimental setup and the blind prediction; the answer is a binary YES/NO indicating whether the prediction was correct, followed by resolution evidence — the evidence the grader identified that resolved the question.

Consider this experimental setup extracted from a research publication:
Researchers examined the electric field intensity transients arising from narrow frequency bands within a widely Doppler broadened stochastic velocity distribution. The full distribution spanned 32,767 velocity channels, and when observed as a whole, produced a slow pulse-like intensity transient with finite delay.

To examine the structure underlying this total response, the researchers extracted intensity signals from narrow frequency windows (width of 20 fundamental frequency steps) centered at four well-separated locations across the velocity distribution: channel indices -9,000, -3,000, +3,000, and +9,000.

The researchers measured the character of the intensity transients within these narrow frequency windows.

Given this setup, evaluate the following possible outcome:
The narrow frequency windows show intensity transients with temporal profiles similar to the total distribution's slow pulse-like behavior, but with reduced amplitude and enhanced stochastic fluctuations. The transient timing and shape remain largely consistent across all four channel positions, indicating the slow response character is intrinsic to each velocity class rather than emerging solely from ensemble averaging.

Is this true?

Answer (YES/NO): NO